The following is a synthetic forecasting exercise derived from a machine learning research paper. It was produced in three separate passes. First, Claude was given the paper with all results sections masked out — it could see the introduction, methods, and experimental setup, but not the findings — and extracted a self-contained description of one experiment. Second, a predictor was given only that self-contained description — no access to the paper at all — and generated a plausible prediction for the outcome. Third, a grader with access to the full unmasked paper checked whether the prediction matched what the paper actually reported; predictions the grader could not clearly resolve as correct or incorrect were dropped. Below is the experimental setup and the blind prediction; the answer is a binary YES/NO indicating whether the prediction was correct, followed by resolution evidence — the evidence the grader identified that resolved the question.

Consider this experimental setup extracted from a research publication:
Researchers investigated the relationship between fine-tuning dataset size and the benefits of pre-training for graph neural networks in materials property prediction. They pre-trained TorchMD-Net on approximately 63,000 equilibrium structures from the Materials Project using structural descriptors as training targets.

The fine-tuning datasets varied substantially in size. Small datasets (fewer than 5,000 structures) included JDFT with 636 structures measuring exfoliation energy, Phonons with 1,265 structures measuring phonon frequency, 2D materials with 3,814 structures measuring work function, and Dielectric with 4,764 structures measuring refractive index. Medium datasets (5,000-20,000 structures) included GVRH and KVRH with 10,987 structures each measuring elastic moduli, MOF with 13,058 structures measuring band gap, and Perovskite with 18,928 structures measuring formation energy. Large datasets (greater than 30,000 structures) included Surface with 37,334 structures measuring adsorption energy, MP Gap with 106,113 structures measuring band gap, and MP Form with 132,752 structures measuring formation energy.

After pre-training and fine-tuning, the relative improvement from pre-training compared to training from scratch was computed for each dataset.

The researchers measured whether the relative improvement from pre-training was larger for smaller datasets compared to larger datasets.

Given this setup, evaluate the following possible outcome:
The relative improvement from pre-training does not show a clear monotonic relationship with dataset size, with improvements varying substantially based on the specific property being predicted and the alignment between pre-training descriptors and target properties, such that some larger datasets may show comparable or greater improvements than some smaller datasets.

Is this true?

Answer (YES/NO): YES